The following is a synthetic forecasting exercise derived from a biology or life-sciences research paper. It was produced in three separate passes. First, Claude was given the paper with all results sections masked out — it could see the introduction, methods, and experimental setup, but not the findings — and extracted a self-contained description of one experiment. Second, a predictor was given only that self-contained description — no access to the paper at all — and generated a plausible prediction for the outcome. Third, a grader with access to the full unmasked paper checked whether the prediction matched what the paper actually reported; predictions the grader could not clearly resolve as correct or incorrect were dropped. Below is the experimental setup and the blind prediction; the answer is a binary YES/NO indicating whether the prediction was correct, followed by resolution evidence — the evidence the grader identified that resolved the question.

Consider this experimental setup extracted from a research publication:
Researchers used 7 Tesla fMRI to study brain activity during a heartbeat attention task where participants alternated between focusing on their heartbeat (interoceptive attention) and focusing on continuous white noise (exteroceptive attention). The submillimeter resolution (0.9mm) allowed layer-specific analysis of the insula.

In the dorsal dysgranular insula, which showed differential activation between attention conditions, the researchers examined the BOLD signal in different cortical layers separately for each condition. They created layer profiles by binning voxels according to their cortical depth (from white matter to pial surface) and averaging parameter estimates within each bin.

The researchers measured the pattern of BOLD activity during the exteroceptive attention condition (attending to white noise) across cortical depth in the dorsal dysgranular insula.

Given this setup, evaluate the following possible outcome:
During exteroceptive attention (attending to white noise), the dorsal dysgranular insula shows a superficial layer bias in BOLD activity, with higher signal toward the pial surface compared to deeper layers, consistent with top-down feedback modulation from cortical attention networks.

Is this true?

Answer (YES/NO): NO